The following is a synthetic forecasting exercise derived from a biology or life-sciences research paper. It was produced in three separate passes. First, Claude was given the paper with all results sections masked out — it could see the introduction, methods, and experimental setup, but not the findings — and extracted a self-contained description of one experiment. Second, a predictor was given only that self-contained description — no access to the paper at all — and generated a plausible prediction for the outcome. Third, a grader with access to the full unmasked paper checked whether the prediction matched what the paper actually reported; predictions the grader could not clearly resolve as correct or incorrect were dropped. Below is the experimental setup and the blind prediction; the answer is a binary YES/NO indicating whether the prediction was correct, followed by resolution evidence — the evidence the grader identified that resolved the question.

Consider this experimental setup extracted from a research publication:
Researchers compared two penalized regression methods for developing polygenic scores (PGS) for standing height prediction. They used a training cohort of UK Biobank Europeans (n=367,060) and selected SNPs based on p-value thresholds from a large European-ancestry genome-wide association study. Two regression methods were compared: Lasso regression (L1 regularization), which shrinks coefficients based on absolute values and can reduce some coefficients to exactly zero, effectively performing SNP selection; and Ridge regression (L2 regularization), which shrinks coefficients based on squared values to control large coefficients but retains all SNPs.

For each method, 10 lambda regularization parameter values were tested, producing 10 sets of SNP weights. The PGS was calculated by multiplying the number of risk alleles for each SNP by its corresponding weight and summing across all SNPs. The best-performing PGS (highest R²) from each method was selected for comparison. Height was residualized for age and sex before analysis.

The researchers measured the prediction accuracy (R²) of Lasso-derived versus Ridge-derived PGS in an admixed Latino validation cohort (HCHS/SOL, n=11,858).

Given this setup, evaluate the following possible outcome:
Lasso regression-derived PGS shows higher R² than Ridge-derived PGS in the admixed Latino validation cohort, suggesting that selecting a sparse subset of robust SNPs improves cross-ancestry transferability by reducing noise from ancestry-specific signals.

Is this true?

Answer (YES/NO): NO